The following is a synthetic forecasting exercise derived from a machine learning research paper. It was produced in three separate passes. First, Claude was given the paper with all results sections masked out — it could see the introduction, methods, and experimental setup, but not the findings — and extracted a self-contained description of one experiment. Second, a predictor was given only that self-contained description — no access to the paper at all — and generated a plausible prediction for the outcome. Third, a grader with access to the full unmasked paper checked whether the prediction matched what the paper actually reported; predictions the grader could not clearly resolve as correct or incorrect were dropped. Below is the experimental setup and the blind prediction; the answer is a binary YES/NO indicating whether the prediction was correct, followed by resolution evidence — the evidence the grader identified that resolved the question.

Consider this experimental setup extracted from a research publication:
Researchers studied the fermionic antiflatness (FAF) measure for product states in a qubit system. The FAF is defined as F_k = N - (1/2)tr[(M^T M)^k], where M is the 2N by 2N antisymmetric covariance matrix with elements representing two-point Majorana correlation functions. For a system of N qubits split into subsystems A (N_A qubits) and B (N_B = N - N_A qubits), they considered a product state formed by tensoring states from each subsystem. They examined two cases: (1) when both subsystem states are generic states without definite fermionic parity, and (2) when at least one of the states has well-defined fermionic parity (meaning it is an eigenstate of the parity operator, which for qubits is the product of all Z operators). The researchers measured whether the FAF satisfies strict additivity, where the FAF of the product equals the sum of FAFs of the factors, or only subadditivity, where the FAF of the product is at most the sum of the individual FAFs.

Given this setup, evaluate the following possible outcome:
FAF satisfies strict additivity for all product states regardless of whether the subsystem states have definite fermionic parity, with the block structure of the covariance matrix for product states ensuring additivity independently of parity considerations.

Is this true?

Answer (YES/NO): NO